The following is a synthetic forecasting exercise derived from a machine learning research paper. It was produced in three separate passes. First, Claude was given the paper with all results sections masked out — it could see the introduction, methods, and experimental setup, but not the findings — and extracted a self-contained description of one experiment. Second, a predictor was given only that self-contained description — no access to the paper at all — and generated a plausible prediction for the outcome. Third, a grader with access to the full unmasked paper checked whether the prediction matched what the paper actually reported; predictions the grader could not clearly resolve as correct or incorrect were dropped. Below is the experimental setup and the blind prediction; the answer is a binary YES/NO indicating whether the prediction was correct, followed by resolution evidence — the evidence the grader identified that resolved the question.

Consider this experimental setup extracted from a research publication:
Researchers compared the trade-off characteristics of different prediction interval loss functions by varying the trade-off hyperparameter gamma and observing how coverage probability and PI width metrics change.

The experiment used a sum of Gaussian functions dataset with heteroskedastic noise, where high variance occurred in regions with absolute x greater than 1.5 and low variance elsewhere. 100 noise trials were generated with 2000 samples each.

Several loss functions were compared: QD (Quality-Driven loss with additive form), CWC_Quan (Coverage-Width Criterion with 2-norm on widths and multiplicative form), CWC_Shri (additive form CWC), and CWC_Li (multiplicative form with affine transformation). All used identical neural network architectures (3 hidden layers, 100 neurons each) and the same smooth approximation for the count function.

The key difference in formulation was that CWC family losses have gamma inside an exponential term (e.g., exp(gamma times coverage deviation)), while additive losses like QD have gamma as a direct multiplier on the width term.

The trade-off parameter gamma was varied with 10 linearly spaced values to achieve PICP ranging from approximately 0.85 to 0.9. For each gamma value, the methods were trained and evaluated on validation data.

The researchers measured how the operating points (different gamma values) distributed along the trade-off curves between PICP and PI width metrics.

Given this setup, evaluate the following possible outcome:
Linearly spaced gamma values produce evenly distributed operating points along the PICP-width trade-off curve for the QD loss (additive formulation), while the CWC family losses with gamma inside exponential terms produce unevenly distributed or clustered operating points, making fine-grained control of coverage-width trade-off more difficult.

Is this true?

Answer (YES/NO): YES